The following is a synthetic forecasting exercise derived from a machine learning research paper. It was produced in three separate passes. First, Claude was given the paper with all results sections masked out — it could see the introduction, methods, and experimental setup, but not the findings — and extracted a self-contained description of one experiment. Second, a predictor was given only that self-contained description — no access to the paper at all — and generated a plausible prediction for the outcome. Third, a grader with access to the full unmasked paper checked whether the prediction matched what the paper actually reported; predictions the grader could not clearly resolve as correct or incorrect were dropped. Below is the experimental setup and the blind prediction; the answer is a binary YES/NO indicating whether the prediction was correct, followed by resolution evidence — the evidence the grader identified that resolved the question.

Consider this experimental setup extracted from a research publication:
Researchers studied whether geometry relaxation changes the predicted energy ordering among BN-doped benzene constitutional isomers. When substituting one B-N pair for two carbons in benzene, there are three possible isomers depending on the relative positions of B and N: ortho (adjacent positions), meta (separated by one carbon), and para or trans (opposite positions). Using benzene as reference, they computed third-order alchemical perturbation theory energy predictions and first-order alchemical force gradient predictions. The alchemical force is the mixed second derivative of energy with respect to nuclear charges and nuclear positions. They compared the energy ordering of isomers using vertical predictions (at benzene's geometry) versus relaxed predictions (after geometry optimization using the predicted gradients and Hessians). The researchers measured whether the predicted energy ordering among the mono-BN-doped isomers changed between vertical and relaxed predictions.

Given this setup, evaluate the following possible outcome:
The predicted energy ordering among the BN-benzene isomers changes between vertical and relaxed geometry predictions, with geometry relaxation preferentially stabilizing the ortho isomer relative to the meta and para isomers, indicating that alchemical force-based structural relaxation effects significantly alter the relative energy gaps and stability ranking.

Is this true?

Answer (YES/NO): NO